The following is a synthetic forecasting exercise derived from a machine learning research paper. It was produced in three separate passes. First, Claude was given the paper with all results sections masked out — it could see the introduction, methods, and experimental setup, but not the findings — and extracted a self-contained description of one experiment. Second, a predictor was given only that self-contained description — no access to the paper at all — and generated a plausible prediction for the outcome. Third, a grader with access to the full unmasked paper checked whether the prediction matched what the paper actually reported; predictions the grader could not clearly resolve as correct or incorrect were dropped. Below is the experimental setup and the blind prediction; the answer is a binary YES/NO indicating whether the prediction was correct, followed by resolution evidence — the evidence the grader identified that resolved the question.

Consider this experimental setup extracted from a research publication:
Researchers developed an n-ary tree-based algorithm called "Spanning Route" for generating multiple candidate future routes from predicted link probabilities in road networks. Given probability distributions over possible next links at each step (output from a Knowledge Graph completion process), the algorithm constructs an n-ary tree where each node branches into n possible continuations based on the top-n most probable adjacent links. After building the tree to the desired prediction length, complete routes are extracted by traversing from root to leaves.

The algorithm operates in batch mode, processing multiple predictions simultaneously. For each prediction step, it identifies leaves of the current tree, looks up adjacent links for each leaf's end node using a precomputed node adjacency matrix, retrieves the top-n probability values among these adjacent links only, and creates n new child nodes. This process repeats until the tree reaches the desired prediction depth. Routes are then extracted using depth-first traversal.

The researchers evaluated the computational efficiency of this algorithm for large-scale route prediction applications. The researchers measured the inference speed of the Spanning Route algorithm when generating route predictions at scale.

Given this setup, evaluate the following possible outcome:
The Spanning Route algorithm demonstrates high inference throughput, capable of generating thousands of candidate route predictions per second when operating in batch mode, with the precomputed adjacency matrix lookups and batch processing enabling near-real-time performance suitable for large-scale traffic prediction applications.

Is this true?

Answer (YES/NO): YES